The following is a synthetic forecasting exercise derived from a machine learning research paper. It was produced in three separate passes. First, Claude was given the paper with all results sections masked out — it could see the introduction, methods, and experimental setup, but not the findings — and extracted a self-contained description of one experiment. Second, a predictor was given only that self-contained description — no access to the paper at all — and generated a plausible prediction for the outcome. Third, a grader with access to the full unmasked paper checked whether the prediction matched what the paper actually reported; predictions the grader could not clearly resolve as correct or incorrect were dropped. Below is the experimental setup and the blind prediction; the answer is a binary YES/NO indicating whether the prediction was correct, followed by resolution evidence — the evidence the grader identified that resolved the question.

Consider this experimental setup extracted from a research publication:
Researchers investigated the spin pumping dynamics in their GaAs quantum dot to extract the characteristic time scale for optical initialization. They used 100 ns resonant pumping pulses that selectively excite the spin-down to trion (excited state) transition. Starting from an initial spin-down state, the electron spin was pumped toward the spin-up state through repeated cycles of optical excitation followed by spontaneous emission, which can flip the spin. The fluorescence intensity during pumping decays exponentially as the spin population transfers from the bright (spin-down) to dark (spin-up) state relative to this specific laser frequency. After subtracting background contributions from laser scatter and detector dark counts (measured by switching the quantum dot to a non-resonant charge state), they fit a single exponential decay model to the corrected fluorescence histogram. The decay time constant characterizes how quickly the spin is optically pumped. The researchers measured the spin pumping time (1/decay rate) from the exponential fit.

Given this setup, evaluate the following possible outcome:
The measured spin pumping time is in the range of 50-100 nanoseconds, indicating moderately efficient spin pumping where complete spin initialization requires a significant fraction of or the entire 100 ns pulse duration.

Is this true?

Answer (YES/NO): NO